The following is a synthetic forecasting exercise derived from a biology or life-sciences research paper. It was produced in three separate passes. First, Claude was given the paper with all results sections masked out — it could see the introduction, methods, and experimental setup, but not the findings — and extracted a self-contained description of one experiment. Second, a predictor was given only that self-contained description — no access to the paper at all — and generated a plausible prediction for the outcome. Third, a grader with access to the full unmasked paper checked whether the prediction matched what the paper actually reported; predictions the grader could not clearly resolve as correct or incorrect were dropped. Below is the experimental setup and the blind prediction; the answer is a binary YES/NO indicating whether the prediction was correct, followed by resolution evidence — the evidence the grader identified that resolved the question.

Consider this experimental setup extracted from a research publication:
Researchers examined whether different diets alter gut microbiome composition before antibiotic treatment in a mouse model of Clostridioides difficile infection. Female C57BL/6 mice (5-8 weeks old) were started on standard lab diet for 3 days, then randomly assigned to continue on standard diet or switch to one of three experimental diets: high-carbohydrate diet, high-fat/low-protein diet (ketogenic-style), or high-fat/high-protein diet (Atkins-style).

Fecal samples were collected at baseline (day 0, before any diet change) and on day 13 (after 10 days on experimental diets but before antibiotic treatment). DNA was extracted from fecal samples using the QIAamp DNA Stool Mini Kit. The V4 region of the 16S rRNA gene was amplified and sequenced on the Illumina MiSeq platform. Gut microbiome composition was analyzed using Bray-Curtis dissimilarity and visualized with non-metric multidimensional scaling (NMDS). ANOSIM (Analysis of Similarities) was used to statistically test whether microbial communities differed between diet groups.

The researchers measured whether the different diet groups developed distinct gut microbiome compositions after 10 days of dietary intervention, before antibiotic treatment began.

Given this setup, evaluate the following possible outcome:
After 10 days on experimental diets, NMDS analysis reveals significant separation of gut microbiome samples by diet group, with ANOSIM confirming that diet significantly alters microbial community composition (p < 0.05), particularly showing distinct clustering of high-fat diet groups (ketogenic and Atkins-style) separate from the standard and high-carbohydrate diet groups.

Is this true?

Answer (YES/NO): NO